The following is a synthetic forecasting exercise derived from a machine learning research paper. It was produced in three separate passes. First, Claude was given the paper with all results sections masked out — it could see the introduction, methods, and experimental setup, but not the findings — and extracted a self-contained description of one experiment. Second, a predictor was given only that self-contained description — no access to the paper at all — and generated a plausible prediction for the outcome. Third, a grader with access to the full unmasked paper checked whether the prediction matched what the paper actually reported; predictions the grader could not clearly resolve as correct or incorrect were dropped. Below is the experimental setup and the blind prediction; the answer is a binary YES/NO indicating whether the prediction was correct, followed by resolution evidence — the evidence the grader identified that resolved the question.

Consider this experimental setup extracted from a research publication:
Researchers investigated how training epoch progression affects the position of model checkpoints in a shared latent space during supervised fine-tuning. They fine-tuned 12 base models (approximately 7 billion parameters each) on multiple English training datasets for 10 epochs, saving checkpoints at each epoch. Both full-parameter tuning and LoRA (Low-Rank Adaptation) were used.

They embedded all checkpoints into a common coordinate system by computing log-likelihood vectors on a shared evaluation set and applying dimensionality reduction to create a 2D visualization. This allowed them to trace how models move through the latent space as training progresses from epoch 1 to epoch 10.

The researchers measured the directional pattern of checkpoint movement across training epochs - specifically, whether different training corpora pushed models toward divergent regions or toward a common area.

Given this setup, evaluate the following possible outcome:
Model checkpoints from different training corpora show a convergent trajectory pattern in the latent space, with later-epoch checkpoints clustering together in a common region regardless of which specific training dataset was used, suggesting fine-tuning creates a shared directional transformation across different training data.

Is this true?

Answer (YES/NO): YES